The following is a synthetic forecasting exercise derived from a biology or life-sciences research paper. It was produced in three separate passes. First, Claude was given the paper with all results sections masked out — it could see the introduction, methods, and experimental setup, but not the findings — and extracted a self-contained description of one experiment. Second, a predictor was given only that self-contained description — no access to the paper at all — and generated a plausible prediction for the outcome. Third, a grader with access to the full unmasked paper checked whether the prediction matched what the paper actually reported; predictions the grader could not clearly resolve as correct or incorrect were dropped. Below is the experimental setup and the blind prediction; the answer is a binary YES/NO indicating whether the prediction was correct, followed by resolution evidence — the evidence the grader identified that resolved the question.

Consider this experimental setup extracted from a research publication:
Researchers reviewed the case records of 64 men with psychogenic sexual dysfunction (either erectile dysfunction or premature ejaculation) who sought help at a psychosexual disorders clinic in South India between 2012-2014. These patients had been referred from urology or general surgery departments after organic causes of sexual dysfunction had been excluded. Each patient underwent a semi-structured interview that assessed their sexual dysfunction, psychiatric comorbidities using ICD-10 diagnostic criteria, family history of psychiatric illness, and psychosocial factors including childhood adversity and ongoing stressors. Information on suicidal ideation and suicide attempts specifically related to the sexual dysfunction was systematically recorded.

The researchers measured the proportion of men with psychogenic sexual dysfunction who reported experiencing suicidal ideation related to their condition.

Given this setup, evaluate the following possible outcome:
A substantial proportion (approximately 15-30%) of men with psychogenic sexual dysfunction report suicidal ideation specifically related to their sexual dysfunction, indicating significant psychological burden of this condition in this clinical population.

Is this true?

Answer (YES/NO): NO